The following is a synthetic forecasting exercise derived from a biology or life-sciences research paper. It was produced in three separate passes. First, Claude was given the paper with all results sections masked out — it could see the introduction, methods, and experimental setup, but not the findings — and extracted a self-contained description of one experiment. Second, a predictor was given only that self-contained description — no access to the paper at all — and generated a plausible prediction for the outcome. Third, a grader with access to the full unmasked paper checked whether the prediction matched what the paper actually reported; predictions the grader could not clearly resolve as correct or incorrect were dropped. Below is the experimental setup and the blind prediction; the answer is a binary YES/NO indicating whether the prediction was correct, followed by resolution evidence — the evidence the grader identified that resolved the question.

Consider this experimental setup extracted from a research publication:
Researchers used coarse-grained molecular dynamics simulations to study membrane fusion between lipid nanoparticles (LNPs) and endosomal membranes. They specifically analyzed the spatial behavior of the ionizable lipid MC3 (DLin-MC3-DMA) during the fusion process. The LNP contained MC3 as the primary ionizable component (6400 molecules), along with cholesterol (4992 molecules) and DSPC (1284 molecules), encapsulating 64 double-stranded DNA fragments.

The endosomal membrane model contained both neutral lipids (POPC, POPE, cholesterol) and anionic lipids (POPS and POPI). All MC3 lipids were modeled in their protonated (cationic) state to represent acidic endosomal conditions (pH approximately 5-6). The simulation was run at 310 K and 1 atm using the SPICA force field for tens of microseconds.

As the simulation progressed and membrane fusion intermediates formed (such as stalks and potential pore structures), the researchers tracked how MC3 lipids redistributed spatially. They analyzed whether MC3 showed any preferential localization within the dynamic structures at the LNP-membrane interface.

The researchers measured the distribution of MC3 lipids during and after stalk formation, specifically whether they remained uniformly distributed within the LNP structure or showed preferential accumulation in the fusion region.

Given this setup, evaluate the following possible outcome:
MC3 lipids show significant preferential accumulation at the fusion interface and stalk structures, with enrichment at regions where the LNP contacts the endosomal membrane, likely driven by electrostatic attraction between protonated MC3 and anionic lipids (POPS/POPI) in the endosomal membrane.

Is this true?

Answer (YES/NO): YES